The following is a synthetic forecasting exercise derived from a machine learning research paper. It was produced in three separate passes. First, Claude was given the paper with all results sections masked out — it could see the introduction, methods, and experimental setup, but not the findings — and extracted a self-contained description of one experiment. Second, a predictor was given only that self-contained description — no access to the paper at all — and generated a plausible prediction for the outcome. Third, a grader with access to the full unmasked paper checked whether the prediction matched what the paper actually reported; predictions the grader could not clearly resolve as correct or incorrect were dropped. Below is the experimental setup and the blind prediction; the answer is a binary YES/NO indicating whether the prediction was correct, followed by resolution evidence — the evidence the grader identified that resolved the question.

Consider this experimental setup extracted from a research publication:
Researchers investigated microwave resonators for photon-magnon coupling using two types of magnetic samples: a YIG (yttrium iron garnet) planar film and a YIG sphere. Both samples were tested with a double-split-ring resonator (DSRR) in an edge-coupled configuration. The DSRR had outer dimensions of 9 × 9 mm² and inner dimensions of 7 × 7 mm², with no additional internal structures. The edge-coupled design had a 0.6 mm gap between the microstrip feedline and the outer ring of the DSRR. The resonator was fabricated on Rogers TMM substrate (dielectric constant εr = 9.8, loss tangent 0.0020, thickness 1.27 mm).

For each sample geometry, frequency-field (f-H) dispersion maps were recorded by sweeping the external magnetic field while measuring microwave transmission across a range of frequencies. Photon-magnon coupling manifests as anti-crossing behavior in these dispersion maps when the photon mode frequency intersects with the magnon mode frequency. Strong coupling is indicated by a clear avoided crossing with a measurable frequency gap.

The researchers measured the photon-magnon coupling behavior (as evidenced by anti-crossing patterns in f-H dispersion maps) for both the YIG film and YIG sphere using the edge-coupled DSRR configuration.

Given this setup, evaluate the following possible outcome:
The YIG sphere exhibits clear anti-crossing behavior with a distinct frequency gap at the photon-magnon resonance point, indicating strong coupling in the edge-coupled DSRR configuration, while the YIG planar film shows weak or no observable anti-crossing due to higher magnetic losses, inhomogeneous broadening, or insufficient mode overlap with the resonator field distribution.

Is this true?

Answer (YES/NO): NO